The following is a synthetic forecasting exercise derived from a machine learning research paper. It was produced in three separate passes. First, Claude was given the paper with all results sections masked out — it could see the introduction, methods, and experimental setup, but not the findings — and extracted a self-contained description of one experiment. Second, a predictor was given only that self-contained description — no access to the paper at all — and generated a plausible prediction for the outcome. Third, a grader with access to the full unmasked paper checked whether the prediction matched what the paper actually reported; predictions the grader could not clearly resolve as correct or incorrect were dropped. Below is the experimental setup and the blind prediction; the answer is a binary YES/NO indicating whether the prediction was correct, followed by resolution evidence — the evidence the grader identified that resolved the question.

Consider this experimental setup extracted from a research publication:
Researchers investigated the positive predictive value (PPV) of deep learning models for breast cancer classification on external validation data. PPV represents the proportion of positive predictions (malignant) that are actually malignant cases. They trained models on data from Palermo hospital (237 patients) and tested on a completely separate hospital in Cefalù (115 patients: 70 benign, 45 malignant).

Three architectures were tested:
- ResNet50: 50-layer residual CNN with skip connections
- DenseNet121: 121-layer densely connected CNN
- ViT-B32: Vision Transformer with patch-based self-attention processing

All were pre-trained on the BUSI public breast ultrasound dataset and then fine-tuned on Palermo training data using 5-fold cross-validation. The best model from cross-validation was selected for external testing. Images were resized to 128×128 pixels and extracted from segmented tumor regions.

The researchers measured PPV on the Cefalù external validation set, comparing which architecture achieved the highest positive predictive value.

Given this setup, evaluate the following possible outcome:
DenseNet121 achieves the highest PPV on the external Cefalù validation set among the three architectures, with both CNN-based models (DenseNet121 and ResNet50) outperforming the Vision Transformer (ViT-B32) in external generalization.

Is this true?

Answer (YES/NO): NO